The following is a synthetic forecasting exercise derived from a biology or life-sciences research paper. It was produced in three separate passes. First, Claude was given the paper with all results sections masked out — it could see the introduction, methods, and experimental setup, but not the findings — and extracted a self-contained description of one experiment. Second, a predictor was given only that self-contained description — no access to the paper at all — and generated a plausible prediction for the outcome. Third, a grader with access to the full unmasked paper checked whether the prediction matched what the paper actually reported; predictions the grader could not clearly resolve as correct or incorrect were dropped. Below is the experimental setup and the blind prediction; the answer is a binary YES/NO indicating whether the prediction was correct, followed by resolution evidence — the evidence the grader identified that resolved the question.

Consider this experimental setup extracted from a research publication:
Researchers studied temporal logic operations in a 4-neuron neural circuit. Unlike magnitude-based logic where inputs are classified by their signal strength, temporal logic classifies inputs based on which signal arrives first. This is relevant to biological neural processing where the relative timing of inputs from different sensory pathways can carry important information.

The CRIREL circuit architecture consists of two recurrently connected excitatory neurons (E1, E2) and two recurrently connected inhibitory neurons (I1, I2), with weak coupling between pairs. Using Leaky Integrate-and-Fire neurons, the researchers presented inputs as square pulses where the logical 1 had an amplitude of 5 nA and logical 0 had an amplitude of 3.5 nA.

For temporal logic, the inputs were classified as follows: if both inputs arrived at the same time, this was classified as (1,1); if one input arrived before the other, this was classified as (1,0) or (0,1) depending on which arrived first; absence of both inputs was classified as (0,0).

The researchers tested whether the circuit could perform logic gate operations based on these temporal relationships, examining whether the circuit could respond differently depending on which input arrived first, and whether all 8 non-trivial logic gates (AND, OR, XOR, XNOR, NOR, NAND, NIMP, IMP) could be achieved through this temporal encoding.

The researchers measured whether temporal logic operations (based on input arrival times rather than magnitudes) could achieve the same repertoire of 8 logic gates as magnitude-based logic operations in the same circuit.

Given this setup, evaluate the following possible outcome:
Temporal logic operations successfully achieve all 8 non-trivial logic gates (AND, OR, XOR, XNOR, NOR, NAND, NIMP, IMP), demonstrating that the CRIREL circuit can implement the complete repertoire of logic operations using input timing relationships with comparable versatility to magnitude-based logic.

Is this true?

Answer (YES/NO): YES